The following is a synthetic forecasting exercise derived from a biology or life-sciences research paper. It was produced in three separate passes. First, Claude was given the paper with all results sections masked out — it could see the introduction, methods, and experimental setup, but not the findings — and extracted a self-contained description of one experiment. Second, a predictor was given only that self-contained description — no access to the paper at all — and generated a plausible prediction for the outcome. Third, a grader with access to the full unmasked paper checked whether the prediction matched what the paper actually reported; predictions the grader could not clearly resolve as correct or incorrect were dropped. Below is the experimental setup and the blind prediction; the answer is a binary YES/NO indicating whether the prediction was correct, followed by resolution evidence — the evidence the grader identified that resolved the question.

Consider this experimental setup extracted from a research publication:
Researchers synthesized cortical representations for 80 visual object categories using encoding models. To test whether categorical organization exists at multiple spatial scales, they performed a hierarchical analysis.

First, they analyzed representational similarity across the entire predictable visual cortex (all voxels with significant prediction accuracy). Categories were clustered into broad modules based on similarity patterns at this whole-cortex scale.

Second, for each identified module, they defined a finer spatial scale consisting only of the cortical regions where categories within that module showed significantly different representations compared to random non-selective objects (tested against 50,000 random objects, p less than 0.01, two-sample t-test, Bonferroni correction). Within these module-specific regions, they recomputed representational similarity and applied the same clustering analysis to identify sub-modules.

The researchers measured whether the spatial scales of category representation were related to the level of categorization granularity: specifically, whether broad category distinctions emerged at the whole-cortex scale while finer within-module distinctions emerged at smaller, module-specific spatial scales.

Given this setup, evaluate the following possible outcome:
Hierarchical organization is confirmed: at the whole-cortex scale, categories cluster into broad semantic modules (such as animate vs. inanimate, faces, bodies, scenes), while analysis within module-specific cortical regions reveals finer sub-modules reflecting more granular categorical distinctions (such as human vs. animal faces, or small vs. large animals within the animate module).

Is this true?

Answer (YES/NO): YES